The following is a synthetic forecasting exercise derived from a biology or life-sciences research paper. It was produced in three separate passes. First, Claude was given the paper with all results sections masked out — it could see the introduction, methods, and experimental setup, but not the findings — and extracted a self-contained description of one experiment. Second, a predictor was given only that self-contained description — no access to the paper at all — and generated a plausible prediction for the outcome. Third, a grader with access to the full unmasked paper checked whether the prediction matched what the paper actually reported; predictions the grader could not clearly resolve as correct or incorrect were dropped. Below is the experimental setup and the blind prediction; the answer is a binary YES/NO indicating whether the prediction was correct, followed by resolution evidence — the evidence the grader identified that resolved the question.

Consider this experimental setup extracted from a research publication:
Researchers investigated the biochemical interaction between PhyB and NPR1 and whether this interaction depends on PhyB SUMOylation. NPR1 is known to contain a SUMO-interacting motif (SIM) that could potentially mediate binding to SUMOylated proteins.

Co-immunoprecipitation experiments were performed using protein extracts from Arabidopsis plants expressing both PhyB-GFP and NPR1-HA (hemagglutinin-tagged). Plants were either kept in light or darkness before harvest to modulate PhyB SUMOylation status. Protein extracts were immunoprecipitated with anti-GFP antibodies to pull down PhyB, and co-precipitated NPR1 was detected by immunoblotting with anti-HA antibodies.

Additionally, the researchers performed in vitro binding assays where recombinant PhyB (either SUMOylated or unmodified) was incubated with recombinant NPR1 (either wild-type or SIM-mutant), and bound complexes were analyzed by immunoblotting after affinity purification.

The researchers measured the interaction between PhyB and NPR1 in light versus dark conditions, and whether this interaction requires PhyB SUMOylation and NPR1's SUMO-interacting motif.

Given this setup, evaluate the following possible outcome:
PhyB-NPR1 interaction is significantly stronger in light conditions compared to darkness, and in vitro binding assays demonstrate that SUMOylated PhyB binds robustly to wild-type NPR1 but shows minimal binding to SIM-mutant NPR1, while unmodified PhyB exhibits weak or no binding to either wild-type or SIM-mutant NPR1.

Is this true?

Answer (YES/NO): NO